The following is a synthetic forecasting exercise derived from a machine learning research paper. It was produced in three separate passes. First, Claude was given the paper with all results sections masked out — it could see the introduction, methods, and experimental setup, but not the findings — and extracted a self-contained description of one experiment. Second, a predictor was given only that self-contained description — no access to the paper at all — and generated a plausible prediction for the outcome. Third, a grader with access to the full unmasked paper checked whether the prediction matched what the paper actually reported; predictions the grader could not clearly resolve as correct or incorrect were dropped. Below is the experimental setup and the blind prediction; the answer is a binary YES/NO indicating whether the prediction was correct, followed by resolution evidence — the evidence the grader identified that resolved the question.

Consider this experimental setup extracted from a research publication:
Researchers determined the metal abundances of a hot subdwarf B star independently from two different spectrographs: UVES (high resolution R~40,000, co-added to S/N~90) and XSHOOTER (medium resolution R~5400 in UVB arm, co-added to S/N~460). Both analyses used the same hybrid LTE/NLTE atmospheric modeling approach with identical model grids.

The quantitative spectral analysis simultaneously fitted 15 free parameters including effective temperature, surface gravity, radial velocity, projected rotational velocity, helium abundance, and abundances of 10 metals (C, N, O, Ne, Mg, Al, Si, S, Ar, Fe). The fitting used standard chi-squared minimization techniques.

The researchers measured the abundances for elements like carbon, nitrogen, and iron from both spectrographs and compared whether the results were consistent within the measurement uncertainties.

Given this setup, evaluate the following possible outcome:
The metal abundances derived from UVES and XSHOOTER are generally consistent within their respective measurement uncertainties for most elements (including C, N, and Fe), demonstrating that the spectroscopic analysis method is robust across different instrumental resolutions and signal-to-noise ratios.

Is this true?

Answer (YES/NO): YES